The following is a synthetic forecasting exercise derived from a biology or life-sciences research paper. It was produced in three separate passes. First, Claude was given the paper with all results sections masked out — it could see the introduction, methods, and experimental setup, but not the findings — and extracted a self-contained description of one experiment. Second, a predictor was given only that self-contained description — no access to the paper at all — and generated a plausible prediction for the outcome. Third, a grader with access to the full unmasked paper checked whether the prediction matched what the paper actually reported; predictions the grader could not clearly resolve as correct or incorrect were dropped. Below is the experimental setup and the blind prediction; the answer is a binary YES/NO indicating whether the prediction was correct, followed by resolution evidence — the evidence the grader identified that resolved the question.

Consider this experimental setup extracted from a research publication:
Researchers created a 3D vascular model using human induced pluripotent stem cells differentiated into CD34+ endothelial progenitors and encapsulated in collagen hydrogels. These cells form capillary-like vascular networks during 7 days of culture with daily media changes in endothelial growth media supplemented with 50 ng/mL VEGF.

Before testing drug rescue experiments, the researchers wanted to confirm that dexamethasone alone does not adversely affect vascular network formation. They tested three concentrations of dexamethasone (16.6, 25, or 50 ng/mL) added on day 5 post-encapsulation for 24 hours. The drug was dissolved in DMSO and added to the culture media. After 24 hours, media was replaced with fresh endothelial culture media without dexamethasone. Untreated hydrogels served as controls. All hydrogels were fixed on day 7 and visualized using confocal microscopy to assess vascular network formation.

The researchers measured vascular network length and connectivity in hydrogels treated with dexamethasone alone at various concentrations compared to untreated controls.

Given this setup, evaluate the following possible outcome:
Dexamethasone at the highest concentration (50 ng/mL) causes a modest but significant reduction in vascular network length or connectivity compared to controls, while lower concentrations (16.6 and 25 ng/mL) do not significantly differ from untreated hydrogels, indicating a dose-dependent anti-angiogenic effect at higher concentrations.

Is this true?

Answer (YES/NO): NO